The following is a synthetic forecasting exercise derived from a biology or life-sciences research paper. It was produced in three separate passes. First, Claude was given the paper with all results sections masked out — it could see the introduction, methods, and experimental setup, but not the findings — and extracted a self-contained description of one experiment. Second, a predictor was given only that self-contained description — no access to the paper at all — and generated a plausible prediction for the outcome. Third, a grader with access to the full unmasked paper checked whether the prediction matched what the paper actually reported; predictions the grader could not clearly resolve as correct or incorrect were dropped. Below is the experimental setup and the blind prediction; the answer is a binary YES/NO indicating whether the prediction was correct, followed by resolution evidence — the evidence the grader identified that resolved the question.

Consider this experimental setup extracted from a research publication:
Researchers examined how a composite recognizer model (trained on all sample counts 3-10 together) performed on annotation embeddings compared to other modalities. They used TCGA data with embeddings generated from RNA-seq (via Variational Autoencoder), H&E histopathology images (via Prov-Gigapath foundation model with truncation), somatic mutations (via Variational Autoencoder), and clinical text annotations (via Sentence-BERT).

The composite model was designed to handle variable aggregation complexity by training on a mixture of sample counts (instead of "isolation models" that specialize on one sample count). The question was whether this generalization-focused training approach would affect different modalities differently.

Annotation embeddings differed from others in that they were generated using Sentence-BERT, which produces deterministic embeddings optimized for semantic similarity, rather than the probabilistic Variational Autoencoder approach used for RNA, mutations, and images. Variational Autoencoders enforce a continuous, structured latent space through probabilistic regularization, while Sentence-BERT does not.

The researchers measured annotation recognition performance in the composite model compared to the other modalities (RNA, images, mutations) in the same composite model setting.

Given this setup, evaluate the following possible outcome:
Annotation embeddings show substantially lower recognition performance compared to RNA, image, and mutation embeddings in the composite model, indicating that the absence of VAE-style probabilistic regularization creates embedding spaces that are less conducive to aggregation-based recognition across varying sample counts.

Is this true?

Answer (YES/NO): YES